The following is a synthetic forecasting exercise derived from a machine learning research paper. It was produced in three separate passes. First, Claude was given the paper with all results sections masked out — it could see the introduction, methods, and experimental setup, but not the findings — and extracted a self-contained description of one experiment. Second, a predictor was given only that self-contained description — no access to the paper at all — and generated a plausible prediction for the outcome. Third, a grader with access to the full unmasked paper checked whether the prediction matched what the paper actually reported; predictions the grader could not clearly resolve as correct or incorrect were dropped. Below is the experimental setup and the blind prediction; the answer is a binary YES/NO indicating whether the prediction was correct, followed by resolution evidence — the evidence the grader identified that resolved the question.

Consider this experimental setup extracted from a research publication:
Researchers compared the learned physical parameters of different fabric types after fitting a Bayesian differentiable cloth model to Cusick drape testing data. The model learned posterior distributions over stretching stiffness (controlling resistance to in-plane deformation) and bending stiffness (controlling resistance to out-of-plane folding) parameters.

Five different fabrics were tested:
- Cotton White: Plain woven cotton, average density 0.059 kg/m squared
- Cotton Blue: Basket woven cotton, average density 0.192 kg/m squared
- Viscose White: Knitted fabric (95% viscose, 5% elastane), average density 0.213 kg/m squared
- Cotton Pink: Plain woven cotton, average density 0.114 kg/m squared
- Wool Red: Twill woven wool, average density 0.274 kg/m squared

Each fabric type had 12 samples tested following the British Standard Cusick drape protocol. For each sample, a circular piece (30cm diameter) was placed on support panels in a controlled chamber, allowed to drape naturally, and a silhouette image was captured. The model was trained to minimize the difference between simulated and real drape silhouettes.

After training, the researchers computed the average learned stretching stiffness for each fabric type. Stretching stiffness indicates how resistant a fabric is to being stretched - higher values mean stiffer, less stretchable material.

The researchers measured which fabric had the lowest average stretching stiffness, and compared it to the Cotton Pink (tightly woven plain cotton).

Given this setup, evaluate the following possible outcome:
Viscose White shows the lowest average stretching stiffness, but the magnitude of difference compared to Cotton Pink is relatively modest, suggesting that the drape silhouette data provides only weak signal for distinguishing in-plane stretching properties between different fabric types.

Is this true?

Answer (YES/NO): NO